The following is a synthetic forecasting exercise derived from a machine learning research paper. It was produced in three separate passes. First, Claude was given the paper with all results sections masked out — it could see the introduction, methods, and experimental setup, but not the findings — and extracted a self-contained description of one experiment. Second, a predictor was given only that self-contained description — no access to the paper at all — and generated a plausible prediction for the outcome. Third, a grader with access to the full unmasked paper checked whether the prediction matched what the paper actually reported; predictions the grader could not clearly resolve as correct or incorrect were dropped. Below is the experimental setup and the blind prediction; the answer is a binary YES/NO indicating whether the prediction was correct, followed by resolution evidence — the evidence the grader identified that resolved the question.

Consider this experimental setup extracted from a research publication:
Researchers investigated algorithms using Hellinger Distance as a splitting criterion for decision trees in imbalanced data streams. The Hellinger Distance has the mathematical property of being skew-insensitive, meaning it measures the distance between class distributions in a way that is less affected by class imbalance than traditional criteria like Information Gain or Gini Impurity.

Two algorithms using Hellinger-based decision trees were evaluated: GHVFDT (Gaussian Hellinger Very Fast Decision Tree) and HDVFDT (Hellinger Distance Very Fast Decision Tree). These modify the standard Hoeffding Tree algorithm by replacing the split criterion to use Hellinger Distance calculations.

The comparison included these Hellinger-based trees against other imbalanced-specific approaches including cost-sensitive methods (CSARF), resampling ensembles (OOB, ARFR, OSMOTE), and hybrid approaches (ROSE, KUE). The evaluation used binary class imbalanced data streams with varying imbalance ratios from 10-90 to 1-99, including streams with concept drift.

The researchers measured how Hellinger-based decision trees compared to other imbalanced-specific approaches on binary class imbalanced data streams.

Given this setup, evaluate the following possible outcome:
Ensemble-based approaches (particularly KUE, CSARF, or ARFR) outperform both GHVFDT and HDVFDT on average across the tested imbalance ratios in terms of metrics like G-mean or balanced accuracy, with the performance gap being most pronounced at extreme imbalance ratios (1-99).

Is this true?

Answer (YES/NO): NO